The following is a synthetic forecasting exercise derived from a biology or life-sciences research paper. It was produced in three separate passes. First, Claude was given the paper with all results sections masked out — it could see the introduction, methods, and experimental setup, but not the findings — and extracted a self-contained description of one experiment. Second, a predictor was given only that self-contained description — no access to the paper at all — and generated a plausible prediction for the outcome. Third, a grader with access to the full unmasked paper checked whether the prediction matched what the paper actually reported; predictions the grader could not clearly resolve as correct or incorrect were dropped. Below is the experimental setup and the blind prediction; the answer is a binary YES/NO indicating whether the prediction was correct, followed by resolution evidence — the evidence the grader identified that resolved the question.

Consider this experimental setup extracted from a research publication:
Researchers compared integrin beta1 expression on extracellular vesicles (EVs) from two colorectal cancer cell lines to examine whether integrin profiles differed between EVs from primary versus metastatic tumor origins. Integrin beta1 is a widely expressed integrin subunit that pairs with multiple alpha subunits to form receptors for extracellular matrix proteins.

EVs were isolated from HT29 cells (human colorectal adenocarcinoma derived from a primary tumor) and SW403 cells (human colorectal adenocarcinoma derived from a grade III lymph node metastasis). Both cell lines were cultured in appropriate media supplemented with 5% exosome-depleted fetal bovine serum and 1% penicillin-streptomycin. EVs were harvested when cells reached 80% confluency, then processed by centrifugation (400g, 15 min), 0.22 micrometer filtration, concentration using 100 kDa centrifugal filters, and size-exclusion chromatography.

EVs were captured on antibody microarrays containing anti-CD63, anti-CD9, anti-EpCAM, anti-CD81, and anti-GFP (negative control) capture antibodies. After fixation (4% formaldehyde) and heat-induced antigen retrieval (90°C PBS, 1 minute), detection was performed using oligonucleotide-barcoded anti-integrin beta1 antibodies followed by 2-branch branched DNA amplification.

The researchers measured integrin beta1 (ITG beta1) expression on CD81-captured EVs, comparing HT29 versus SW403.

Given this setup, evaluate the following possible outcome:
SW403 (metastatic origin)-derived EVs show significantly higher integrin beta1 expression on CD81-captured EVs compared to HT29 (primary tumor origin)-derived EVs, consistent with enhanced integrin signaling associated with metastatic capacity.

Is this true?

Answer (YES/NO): NO